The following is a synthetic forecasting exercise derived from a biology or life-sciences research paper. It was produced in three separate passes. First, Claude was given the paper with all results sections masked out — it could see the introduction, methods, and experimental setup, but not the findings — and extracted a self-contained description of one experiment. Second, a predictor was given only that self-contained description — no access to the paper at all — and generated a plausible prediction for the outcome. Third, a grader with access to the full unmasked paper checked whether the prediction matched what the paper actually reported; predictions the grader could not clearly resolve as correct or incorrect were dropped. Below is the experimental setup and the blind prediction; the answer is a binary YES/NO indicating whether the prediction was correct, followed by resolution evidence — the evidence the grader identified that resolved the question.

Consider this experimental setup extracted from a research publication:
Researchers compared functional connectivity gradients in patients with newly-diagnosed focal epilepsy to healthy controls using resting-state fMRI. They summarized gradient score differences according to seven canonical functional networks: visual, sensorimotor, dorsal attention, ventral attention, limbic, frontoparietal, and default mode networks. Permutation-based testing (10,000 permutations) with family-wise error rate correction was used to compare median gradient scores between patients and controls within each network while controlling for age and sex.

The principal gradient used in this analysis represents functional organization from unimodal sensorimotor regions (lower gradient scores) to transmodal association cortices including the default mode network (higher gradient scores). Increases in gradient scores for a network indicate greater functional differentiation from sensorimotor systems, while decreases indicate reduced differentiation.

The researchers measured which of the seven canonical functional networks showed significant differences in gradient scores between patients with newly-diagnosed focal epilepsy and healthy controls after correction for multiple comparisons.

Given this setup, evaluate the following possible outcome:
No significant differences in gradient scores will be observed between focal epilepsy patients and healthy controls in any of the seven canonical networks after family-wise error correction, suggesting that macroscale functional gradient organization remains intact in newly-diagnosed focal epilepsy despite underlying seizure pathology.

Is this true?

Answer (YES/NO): NO